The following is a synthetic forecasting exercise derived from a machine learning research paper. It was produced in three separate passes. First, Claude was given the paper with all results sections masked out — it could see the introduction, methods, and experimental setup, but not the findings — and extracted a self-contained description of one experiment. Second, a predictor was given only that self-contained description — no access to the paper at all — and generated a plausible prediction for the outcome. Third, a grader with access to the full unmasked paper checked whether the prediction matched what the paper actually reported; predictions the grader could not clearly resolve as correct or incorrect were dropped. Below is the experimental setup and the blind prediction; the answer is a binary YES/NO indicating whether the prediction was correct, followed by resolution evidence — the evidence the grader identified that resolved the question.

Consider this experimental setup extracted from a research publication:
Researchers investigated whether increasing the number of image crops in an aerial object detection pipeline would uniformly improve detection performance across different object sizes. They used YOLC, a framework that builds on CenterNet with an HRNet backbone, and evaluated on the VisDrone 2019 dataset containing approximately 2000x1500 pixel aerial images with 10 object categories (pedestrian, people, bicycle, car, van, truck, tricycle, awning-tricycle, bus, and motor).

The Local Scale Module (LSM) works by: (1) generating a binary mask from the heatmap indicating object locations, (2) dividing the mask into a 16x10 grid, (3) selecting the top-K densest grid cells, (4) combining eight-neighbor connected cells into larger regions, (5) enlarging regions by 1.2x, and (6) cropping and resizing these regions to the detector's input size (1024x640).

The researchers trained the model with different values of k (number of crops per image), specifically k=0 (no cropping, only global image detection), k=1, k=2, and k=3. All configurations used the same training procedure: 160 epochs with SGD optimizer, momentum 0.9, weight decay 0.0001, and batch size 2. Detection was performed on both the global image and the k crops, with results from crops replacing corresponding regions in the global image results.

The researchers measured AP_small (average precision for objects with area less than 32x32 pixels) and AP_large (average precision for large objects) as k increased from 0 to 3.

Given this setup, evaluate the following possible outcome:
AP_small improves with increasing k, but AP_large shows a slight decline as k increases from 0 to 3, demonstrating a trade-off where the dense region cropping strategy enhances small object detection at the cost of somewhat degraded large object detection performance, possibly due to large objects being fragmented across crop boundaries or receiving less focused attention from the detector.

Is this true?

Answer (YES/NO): YES